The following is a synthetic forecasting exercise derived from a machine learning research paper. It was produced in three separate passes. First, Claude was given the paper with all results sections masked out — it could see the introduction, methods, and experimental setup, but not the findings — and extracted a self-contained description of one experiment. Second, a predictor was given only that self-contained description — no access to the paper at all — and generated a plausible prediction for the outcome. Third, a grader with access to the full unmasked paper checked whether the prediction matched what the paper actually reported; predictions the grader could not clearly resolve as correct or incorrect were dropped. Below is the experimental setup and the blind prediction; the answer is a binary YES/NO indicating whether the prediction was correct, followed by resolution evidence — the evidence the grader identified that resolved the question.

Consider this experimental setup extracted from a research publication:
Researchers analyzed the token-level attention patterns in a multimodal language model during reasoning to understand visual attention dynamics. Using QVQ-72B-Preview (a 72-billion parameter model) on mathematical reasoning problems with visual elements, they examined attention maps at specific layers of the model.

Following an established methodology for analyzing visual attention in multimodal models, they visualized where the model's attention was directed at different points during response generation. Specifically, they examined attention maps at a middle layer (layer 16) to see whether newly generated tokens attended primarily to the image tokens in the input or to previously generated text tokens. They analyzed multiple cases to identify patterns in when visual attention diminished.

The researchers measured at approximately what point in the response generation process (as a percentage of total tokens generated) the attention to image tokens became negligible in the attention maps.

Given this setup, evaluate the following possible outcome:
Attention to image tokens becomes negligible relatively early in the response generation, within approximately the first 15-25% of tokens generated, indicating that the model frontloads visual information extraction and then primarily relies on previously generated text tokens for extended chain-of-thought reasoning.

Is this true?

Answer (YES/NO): YES